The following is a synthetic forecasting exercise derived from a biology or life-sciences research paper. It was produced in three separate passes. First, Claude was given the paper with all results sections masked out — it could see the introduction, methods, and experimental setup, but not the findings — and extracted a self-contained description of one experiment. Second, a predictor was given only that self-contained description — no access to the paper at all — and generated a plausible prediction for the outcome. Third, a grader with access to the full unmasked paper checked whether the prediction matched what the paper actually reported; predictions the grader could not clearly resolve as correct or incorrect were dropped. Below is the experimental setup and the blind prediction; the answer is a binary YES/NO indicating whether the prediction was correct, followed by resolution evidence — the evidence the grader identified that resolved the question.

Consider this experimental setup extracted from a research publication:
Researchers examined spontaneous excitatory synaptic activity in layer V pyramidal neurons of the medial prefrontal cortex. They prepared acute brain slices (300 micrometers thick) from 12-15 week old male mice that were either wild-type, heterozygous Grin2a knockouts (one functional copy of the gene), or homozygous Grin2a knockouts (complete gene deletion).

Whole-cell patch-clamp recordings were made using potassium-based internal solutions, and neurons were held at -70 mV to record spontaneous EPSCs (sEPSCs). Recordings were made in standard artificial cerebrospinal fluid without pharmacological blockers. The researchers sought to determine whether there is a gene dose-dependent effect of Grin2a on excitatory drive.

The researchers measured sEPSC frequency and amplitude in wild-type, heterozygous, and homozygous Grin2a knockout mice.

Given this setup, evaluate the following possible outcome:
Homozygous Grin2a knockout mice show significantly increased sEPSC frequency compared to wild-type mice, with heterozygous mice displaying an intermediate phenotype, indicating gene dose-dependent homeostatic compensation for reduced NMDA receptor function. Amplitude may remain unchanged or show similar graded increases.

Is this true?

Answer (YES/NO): NO